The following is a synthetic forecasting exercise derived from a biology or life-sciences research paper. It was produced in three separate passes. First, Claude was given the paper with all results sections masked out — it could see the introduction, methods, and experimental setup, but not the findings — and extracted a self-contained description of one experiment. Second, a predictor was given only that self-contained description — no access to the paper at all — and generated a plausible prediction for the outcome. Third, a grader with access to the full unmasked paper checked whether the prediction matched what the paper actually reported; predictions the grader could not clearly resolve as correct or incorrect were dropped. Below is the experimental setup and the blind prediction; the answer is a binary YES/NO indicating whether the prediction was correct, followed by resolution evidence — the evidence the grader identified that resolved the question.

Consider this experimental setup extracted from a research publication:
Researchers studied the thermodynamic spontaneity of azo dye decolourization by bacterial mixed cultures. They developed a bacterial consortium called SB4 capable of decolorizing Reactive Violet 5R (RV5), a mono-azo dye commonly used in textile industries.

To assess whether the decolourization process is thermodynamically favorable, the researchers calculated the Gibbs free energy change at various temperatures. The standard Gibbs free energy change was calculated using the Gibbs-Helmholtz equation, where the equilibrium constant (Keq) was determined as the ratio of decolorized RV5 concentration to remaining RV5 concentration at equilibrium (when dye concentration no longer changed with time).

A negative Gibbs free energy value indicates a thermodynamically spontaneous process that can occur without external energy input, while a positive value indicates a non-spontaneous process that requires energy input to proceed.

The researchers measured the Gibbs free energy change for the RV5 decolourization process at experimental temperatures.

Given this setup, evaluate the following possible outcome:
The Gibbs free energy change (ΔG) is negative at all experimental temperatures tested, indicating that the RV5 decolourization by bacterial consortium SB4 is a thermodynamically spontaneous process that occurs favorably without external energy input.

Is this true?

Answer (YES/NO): NO